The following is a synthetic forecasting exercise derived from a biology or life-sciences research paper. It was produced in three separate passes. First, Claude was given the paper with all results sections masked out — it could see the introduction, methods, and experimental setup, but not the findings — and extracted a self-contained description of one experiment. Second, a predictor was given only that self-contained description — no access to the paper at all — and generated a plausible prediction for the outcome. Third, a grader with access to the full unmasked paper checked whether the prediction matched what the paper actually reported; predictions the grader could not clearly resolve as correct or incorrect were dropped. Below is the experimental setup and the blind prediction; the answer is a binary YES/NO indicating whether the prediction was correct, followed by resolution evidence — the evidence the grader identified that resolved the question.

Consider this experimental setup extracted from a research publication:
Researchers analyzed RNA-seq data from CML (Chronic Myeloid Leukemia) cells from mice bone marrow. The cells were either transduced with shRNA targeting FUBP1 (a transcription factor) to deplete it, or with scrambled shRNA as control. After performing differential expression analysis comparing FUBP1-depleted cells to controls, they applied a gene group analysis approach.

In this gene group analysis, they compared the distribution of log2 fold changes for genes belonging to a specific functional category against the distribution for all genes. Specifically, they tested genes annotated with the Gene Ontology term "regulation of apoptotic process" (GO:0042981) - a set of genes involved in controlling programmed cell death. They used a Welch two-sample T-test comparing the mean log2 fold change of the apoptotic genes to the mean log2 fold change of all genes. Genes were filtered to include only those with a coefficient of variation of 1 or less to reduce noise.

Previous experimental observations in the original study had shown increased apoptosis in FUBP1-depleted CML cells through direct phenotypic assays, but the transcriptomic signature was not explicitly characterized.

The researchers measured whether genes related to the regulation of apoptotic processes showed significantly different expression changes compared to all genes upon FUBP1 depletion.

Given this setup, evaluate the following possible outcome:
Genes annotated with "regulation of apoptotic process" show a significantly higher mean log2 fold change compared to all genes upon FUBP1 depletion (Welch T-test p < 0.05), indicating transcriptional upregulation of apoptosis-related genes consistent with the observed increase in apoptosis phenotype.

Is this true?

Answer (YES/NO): YES